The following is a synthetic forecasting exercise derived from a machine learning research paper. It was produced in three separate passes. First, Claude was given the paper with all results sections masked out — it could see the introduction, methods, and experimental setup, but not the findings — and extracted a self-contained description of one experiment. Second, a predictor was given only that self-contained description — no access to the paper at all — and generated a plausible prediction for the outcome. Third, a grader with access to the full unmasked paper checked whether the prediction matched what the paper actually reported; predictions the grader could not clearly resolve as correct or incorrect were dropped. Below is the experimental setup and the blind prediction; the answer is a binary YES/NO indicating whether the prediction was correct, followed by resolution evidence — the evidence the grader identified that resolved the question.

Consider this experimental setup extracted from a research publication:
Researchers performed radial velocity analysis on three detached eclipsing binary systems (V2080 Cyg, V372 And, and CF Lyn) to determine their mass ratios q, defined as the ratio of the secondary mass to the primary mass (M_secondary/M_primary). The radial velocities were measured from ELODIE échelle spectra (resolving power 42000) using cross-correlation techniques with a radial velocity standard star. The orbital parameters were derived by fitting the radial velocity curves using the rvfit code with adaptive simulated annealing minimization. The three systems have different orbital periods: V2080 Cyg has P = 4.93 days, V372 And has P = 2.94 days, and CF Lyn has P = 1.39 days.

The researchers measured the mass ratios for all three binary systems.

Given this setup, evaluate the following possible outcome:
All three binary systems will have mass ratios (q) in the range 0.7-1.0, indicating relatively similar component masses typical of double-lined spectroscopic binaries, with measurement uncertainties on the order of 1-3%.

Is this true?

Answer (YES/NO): NO